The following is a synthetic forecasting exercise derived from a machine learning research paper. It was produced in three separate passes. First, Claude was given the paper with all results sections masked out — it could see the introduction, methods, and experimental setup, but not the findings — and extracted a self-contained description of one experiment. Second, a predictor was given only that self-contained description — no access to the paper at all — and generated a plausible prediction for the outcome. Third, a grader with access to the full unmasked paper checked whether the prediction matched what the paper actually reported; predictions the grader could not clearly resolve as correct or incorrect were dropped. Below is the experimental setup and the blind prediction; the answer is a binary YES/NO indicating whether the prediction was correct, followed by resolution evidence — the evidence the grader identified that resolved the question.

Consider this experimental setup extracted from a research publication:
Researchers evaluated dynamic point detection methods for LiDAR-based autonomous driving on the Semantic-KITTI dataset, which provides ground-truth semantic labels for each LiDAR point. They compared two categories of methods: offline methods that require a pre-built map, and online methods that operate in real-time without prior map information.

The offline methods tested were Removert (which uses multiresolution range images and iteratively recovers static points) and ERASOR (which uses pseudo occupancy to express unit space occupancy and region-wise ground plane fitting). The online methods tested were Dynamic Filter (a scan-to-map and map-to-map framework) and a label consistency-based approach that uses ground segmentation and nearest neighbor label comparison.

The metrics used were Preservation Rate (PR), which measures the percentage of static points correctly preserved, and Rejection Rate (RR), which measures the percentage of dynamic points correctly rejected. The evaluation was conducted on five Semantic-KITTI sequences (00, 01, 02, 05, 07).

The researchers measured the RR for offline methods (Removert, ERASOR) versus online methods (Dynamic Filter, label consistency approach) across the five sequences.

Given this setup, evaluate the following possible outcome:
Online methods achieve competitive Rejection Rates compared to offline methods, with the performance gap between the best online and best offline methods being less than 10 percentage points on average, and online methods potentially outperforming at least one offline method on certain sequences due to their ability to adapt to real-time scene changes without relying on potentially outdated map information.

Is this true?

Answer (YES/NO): YES